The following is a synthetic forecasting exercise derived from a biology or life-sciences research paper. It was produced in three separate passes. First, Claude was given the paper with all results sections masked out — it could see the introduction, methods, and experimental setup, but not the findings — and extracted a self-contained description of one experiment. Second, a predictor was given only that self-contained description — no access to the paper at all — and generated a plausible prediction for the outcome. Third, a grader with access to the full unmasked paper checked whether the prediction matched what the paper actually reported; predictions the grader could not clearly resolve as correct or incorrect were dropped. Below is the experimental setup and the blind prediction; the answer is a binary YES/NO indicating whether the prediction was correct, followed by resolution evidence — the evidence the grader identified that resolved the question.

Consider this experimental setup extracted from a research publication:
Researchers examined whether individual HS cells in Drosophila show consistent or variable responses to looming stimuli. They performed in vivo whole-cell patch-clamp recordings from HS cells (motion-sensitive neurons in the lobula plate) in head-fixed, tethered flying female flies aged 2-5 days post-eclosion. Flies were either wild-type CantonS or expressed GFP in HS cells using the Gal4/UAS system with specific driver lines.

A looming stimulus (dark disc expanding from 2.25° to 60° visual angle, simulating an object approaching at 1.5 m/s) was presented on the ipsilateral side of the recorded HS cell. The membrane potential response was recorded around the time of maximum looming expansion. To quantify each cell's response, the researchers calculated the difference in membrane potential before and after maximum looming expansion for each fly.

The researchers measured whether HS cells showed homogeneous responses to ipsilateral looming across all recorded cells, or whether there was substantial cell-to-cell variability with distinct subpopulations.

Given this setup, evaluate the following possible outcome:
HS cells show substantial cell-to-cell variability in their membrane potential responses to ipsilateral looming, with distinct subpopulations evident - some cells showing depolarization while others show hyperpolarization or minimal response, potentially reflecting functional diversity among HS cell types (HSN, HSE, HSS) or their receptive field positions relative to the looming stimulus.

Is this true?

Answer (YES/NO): YES